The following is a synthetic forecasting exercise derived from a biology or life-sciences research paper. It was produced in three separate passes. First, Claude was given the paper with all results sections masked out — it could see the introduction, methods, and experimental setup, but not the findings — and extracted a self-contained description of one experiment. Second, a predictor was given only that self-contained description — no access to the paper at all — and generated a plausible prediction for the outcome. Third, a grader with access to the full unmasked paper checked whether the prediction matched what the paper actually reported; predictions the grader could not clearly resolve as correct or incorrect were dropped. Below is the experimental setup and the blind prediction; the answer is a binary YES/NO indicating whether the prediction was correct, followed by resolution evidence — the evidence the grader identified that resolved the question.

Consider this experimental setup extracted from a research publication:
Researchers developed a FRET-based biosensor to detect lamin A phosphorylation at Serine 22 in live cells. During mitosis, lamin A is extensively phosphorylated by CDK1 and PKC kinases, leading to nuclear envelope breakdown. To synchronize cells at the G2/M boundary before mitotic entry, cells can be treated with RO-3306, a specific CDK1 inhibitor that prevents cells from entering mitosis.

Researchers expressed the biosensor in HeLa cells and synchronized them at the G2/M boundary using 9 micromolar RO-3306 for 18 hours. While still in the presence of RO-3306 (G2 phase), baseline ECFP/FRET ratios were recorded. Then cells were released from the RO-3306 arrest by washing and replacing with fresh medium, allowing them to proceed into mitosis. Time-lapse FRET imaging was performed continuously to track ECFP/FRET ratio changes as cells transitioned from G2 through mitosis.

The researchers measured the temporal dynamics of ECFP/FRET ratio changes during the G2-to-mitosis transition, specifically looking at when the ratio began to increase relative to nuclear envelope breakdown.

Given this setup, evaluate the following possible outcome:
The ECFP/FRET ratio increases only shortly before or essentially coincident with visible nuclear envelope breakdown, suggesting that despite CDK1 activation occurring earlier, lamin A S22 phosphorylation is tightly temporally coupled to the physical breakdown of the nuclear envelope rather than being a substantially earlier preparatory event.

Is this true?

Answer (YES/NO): YES